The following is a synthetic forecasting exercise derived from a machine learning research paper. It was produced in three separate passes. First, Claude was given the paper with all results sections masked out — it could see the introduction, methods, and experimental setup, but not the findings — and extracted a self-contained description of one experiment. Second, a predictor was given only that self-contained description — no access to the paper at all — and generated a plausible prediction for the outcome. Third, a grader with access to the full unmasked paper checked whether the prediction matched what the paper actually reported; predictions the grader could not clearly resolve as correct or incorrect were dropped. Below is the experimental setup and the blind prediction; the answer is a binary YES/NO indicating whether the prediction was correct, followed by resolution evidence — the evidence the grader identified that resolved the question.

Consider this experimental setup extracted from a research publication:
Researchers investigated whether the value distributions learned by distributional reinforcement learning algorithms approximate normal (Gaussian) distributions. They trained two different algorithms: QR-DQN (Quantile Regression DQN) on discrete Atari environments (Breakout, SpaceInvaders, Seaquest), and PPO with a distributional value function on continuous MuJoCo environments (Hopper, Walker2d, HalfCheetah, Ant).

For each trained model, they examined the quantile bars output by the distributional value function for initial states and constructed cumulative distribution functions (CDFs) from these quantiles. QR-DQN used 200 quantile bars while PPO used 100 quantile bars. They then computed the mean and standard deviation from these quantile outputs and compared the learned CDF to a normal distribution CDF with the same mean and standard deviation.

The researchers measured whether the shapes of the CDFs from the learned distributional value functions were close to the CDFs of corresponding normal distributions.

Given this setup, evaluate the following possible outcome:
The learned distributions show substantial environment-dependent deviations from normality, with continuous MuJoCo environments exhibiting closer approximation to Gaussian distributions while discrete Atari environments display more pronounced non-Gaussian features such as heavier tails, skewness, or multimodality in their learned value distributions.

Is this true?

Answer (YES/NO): NO